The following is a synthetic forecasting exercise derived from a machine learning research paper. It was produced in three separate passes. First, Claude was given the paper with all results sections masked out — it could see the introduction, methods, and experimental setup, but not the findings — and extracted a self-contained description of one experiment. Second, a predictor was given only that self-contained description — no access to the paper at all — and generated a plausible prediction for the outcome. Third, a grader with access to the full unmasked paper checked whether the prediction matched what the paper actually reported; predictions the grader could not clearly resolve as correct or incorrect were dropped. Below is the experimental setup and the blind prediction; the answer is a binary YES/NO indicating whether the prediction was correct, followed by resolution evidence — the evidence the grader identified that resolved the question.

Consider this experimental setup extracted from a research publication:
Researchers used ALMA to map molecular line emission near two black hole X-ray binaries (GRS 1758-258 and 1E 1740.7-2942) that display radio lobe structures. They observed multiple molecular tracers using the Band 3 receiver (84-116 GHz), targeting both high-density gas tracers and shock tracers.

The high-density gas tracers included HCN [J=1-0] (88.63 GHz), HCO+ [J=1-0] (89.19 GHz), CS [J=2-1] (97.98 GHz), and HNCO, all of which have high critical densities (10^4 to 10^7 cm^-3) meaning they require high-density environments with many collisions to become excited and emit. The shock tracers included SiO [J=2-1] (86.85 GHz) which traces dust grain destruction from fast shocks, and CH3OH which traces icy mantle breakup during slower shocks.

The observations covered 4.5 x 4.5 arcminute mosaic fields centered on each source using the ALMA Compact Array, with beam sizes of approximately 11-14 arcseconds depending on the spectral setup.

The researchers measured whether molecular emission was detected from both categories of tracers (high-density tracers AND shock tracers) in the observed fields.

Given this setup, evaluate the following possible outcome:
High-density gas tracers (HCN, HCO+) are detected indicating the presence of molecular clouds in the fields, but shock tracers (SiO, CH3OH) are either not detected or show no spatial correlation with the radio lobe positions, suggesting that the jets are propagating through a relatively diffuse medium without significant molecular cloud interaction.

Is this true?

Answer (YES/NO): NO